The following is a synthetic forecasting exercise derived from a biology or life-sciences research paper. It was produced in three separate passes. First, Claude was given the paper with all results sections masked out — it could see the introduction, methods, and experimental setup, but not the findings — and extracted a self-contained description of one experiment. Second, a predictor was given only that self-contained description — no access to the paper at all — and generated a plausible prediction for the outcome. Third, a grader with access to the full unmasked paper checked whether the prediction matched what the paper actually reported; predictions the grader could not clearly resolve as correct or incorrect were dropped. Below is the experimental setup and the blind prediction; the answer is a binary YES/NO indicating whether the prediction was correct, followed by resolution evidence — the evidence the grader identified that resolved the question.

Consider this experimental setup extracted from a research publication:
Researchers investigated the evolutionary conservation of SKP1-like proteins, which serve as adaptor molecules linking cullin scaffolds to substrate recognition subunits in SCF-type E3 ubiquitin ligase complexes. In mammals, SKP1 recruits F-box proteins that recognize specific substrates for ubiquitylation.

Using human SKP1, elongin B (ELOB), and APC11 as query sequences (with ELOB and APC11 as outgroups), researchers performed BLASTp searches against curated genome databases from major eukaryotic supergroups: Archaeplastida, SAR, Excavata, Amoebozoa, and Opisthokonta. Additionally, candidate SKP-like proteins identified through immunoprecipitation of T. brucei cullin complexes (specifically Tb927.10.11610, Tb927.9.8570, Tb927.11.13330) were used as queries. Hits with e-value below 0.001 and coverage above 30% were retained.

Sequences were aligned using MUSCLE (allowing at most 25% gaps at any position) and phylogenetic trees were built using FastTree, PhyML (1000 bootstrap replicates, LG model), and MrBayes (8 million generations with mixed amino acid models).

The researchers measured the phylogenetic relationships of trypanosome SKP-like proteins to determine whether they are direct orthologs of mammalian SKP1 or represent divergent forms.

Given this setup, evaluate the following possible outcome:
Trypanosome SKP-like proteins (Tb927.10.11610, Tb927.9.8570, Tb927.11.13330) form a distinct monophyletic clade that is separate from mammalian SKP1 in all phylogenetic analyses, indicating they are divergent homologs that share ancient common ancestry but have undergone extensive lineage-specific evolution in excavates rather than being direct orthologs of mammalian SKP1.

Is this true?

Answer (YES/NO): NO